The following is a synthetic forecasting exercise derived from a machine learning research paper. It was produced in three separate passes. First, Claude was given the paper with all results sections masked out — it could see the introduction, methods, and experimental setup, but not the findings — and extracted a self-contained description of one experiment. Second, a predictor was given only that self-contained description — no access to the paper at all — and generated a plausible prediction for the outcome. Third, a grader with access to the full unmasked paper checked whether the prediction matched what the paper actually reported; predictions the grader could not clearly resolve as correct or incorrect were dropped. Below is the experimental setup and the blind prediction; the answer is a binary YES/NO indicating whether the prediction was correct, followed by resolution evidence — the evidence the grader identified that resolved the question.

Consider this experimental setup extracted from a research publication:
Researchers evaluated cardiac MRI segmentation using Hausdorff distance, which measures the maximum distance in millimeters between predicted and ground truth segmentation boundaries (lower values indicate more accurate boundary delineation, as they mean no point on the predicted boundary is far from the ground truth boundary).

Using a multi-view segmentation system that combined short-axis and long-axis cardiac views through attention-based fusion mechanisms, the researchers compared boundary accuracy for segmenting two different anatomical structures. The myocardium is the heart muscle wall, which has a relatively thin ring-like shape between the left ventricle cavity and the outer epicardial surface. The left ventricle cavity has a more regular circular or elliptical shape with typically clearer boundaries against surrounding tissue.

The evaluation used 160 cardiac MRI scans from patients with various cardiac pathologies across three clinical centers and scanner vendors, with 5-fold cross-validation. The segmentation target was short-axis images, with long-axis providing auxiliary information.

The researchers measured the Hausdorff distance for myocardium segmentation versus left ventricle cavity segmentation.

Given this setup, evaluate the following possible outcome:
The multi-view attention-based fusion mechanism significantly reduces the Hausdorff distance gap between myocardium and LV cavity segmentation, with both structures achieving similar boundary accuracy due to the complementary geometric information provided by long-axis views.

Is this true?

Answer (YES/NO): NO